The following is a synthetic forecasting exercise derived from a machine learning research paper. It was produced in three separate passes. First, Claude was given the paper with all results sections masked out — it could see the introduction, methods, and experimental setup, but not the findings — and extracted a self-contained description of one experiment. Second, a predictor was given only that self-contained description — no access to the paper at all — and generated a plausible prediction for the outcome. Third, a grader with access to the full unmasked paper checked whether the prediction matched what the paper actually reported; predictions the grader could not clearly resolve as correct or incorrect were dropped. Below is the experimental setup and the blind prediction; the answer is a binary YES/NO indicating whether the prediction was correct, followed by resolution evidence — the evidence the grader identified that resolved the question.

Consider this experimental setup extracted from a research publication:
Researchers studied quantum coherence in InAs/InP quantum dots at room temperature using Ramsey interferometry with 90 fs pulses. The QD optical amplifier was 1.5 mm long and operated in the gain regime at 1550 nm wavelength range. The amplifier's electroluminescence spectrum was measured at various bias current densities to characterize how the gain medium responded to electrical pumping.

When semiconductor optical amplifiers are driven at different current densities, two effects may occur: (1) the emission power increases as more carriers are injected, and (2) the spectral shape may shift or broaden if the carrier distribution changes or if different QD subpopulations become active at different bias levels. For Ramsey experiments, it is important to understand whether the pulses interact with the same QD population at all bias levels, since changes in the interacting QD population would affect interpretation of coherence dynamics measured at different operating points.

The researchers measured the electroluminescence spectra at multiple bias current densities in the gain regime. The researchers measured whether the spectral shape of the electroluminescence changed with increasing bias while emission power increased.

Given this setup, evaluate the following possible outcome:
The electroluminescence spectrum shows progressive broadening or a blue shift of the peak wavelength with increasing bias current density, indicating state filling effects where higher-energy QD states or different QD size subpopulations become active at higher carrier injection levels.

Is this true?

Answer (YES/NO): NO